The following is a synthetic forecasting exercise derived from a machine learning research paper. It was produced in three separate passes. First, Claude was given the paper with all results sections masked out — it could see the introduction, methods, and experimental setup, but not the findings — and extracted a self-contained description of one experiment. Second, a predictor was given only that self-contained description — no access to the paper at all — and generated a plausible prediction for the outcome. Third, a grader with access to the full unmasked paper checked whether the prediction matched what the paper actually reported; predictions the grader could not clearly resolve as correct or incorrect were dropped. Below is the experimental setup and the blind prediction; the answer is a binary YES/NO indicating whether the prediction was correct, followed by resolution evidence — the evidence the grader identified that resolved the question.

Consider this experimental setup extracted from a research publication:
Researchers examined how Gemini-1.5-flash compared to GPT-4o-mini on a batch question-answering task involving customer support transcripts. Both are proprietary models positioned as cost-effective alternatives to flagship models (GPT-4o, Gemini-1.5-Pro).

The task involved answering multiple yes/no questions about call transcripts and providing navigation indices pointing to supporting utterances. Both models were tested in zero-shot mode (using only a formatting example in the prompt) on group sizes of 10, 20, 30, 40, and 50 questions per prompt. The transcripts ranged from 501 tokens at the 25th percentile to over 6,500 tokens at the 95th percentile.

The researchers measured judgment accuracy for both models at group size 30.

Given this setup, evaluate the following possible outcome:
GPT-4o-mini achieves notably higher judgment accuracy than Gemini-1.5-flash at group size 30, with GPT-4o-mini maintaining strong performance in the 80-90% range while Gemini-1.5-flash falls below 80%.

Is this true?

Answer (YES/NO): NO